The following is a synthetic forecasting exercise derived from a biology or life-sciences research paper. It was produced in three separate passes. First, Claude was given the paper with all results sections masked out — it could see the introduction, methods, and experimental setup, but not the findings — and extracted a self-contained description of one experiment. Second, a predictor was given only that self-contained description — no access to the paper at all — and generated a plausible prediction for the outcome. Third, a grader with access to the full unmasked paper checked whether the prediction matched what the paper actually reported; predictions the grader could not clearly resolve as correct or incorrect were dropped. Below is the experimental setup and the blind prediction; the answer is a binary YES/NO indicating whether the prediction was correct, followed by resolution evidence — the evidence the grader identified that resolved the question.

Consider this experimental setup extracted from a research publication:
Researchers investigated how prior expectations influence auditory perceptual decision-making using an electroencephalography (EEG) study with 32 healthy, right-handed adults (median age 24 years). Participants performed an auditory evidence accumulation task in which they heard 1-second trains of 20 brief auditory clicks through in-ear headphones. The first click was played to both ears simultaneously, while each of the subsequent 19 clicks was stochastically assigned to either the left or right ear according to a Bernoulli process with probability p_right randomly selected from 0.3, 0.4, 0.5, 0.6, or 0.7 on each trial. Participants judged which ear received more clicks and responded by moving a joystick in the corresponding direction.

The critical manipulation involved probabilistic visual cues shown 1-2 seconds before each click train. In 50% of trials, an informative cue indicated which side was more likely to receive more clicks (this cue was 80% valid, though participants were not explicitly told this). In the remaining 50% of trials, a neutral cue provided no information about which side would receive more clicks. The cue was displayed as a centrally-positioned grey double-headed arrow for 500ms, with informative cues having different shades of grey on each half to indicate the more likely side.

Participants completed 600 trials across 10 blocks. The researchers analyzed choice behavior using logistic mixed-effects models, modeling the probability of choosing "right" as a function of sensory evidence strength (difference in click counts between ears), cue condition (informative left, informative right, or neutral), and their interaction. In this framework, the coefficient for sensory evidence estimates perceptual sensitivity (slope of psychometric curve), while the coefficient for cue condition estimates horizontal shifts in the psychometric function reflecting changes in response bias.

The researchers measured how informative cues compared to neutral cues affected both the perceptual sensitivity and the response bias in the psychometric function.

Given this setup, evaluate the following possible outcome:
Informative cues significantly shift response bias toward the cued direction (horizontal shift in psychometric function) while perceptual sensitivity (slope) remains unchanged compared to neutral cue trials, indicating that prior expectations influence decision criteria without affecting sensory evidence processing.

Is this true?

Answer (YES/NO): NO